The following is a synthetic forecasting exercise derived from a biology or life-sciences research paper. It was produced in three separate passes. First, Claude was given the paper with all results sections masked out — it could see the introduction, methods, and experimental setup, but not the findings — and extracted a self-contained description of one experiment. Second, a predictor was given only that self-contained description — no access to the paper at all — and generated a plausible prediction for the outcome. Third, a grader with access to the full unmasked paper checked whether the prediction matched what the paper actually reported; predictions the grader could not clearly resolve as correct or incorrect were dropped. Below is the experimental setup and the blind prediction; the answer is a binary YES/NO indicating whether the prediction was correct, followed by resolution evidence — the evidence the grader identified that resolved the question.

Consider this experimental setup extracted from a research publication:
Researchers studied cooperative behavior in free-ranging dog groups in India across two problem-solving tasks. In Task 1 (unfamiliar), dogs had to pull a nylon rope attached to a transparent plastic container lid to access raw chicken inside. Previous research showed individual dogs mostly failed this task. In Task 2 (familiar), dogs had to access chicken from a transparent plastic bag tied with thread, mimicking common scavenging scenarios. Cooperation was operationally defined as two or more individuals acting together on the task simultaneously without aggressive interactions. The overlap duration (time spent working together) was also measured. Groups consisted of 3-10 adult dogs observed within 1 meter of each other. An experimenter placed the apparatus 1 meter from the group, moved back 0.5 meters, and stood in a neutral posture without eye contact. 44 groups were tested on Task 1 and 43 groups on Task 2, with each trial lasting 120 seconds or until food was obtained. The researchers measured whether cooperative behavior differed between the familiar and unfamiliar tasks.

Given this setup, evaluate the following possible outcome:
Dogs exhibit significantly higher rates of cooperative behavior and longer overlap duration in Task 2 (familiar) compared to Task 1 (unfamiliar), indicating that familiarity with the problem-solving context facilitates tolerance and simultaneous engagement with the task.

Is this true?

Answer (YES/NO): NO